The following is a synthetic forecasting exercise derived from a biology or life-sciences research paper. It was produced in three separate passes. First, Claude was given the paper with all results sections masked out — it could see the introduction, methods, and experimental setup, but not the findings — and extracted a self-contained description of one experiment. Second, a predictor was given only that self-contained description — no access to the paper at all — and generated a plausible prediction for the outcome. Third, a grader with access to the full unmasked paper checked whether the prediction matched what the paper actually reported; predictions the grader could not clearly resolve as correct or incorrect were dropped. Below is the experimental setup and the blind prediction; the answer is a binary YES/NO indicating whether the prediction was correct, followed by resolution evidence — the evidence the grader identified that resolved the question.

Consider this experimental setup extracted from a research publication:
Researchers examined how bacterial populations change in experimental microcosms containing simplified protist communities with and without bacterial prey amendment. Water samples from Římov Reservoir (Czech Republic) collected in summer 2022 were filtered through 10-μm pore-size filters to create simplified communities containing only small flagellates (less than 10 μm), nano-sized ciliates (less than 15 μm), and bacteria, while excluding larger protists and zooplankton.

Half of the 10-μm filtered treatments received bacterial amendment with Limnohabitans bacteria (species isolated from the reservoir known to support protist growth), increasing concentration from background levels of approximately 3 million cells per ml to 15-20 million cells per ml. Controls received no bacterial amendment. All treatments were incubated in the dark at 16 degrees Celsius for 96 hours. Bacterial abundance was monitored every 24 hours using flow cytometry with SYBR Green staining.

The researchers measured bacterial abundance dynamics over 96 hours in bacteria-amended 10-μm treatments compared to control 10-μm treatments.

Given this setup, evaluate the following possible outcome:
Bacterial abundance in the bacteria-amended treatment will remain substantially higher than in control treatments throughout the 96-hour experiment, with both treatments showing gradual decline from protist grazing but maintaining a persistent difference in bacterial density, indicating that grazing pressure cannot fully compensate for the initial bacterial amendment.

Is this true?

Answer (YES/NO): NO